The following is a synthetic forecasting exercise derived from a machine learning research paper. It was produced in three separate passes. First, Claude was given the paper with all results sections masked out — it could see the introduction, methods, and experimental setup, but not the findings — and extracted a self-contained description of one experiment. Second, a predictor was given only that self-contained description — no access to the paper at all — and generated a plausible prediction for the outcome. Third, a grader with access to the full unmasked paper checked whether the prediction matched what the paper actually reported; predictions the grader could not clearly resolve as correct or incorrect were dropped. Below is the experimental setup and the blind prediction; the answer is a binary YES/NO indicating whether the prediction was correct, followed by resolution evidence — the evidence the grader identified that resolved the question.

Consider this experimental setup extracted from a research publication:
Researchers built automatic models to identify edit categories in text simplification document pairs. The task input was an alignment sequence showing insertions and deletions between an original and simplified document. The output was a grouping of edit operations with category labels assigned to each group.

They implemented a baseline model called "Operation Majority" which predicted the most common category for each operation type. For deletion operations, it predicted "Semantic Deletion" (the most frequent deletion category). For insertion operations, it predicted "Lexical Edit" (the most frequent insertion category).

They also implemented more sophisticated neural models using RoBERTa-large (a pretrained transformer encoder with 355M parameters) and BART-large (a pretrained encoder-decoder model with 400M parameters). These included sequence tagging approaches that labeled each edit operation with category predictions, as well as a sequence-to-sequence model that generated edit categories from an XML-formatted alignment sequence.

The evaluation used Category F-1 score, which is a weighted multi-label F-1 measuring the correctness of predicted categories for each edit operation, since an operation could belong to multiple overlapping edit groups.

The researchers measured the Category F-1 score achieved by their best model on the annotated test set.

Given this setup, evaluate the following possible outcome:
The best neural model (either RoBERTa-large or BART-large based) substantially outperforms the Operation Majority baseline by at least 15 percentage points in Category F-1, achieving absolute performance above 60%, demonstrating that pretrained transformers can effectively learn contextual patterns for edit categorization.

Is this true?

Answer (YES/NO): YES